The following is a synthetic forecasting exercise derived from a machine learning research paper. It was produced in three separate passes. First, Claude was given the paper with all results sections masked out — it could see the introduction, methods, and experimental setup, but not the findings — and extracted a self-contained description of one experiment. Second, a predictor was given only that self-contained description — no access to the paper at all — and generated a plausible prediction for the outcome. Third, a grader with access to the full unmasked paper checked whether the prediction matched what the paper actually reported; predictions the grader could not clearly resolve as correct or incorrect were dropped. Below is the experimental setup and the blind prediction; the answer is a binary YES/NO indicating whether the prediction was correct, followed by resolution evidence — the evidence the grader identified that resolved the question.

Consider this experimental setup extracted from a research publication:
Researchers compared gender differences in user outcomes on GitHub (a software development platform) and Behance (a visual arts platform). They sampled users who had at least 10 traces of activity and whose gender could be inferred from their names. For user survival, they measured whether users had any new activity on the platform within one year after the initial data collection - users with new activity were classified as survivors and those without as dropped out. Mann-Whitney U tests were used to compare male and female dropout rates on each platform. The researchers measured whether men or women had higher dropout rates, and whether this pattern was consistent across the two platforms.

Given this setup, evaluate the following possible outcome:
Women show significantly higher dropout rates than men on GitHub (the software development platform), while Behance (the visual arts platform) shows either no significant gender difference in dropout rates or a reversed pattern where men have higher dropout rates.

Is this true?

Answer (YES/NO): YES